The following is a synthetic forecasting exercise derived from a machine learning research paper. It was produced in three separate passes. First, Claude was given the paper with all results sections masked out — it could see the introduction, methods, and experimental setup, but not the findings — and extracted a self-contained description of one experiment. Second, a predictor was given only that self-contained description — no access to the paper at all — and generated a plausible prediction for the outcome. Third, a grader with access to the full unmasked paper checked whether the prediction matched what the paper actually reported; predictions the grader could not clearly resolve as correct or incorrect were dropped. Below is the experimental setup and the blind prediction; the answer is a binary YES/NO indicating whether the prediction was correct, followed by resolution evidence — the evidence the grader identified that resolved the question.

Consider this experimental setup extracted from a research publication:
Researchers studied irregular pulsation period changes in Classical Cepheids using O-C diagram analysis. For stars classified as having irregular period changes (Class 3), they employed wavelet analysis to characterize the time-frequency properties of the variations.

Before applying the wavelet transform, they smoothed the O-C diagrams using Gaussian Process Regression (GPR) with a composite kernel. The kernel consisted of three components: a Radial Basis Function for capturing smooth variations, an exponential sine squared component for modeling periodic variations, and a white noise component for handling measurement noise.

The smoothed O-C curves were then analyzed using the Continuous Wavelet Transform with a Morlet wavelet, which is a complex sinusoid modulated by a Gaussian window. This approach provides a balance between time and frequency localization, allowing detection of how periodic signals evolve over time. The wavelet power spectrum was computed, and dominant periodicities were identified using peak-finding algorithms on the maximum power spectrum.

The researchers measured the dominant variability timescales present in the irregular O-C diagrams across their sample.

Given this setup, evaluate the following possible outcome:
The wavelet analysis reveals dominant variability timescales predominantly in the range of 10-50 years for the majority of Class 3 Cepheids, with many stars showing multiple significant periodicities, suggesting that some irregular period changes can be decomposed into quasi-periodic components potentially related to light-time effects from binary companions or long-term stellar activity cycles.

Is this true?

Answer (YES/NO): NO